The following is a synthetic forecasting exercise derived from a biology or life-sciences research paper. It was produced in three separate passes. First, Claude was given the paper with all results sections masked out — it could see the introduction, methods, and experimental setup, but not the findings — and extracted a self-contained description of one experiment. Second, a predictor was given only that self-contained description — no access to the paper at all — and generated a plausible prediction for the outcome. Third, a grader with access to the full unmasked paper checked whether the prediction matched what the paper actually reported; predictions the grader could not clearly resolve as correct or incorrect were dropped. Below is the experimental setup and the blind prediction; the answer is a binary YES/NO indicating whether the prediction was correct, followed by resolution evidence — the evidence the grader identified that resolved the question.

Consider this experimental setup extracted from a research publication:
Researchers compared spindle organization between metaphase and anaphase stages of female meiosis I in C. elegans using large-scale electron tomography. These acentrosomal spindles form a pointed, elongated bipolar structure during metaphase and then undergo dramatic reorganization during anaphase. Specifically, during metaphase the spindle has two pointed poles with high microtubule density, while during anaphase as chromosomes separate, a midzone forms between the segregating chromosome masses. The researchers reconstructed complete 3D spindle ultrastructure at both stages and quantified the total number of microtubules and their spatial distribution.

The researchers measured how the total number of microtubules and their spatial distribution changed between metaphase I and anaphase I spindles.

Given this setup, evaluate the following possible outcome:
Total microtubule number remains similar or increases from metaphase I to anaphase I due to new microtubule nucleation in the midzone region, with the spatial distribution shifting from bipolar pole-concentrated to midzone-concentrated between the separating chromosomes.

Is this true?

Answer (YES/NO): YES